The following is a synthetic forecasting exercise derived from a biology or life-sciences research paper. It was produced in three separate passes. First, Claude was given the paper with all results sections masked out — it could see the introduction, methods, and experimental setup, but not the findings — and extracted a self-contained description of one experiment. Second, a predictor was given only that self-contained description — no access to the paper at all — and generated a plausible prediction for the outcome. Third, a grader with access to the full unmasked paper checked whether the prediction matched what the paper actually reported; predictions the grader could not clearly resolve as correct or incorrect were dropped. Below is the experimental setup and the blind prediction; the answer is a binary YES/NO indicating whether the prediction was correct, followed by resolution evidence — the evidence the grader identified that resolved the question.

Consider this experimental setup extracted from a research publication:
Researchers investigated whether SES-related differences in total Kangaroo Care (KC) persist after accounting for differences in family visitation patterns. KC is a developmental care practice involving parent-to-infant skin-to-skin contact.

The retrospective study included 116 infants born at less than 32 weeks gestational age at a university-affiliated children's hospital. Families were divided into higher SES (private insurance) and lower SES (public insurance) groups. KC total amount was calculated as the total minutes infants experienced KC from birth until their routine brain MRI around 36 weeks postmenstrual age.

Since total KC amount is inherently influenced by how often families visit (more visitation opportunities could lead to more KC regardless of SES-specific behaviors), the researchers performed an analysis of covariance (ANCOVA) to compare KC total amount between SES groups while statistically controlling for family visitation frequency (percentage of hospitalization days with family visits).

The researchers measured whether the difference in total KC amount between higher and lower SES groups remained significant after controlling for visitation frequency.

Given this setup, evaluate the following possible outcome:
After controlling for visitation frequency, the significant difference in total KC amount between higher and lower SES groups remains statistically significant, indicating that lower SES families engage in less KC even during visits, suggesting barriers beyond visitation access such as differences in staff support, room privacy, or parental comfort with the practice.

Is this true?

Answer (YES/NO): YES